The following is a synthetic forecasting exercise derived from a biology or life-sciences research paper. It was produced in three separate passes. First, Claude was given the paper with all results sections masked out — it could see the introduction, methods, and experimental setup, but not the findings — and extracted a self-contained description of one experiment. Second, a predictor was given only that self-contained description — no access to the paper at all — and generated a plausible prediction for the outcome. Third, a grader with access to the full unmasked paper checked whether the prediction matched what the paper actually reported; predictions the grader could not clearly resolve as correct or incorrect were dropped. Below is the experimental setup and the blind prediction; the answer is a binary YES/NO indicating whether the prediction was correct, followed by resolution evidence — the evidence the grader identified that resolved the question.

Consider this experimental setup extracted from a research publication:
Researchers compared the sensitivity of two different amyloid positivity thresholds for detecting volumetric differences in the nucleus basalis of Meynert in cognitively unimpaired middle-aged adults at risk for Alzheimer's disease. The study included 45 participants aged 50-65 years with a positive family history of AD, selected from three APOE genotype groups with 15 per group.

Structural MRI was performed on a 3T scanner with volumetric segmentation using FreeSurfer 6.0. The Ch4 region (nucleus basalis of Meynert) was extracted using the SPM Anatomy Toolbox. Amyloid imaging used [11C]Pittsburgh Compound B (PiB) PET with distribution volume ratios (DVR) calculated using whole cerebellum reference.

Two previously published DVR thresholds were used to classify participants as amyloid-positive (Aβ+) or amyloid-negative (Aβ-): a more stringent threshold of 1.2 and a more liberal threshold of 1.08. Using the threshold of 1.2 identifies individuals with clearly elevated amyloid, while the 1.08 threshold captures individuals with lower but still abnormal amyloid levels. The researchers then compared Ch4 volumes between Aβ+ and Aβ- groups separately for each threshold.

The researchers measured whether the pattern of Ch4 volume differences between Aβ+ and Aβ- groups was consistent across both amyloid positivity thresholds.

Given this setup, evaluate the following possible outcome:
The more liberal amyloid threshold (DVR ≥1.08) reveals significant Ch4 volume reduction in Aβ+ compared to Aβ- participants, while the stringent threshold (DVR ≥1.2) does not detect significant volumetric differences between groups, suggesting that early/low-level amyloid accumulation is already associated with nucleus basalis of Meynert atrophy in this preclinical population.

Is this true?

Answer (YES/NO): NO